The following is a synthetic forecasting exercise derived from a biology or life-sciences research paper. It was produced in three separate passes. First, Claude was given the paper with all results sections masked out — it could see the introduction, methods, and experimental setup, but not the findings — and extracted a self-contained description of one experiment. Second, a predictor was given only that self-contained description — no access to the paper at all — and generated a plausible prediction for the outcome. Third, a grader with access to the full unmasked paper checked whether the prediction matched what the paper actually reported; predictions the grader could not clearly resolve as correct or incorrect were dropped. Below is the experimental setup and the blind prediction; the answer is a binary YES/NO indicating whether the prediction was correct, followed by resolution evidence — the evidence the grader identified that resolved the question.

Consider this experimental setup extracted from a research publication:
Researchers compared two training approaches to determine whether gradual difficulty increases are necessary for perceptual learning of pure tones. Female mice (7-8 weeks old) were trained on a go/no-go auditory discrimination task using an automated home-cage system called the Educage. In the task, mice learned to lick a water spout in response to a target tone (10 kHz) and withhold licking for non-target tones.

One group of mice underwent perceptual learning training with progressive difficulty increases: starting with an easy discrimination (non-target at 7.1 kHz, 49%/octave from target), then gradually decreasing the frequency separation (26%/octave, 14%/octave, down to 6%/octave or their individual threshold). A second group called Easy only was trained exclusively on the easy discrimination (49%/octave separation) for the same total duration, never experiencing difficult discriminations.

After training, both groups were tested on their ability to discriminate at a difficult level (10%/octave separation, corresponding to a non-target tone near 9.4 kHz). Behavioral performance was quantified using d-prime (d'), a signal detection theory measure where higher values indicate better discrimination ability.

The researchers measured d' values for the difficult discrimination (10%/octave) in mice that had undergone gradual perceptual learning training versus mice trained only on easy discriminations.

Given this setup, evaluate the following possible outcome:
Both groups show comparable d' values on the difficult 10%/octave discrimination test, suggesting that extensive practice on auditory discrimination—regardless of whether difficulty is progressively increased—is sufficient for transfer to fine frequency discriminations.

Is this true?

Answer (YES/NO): NO